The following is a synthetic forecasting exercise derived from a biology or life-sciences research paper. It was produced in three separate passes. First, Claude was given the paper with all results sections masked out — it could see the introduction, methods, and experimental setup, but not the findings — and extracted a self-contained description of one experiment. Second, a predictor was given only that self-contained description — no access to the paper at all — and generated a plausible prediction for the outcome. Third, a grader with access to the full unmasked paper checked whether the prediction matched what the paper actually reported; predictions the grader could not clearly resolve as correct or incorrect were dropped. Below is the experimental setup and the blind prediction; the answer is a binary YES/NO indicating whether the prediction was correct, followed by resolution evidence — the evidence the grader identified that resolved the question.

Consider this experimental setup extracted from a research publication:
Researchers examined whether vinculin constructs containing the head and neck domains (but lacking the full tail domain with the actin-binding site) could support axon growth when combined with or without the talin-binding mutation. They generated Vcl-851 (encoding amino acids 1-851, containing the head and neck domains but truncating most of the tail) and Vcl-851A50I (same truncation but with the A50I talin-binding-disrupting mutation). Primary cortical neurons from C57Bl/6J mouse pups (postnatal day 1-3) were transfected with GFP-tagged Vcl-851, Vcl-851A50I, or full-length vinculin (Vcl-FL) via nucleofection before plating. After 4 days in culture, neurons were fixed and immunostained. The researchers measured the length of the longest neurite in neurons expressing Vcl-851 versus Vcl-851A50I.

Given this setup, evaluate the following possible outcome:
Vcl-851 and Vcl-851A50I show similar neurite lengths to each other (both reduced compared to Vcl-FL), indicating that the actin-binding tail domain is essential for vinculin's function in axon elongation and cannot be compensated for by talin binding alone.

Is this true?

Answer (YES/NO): YES